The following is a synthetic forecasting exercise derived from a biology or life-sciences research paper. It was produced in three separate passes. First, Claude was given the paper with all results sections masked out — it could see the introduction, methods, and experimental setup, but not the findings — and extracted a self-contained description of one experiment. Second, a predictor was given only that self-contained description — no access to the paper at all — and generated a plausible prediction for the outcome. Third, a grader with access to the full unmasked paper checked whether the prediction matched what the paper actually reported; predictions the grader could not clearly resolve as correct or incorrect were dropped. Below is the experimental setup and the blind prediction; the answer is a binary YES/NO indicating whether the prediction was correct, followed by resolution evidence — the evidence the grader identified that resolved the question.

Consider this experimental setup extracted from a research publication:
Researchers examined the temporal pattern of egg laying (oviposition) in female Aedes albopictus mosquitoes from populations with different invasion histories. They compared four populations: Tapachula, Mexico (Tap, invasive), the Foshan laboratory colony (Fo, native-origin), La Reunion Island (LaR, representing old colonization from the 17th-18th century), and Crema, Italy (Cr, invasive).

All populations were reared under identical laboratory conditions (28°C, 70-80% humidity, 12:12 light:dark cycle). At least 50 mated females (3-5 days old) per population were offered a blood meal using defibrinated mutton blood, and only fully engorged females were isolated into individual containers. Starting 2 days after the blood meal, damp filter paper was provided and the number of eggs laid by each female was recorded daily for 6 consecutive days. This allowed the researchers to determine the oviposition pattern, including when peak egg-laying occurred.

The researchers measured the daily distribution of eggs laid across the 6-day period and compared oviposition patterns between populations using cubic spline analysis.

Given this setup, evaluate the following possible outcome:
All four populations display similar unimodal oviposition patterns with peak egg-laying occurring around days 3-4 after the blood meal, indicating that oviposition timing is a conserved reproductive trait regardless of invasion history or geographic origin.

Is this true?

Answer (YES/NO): NO